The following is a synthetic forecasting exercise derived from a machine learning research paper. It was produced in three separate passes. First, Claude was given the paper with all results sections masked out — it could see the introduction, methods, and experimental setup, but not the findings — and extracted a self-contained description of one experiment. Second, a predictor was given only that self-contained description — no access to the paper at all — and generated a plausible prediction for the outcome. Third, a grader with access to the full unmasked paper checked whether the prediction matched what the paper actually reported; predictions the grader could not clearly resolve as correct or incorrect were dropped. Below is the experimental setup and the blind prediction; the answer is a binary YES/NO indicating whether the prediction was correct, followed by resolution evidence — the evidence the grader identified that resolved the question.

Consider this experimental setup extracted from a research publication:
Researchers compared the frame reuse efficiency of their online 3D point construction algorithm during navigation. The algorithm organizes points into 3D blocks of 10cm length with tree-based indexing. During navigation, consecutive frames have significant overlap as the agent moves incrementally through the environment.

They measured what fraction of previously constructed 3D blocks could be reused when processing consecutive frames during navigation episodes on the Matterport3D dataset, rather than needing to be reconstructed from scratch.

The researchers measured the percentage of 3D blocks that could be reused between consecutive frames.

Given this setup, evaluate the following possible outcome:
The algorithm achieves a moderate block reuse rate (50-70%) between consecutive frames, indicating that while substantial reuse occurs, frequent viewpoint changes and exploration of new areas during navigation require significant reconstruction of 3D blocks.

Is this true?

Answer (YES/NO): YES